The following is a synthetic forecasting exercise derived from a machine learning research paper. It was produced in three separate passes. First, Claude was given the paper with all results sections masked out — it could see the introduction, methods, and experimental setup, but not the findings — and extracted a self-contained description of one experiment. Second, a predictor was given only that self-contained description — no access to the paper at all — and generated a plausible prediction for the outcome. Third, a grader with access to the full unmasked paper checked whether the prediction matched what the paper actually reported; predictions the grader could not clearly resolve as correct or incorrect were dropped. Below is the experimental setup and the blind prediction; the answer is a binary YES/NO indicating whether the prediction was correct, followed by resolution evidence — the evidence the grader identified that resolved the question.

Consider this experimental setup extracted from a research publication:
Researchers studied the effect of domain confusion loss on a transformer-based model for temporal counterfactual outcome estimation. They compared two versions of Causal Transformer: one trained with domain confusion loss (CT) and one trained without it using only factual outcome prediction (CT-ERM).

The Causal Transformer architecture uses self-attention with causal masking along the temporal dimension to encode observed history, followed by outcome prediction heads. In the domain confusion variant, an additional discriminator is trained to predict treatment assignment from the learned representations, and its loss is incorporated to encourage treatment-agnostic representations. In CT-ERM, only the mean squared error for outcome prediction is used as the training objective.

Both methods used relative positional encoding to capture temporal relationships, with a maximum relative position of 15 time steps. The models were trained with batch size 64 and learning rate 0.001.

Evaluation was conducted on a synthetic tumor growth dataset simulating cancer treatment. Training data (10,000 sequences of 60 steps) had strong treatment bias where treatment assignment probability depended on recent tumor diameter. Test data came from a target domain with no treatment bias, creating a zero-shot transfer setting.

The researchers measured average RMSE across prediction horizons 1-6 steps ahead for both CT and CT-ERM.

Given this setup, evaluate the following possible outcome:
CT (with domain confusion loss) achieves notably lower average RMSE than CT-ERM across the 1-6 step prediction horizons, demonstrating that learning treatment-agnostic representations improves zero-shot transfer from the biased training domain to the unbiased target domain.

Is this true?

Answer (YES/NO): NO